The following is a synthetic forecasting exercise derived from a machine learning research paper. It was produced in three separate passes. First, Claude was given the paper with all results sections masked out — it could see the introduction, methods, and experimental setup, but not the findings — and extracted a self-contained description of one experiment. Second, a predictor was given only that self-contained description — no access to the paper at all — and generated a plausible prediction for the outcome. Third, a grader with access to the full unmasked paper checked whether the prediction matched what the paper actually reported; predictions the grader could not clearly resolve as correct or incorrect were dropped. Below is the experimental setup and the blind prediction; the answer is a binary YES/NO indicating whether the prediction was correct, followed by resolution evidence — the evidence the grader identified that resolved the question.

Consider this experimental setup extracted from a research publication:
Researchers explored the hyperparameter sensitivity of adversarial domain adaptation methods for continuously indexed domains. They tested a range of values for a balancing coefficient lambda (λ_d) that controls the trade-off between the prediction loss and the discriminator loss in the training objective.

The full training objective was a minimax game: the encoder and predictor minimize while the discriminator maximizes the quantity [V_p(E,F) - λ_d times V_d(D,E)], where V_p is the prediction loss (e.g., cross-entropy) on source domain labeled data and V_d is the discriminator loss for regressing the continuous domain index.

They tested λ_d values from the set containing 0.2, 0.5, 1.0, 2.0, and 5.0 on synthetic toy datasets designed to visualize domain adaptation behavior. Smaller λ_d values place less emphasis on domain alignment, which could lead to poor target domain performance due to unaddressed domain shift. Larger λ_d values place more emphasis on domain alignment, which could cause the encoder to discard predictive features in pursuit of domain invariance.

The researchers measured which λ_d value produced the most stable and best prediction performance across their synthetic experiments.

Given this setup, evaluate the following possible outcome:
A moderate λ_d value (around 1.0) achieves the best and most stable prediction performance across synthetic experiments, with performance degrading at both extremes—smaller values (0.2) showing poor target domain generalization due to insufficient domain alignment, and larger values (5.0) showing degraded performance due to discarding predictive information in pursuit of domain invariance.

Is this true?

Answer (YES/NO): NO